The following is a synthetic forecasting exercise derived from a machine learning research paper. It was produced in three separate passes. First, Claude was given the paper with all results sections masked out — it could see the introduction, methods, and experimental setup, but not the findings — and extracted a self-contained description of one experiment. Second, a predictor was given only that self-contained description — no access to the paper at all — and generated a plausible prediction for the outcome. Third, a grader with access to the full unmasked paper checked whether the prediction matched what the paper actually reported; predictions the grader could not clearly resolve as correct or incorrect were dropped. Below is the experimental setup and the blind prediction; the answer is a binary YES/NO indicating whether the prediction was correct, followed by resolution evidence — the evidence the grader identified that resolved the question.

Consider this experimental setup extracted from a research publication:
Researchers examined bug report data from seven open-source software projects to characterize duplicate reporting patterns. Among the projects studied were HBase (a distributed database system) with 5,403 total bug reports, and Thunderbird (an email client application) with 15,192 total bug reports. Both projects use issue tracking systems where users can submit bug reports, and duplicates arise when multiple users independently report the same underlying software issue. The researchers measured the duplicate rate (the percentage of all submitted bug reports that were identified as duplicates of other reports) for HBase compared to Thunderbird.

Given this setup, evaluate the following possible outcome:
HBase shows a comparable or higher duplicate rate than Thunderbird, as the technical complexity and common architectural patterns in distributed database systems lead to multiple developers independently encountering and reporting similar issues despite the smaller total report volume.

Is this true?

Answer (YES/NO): NO